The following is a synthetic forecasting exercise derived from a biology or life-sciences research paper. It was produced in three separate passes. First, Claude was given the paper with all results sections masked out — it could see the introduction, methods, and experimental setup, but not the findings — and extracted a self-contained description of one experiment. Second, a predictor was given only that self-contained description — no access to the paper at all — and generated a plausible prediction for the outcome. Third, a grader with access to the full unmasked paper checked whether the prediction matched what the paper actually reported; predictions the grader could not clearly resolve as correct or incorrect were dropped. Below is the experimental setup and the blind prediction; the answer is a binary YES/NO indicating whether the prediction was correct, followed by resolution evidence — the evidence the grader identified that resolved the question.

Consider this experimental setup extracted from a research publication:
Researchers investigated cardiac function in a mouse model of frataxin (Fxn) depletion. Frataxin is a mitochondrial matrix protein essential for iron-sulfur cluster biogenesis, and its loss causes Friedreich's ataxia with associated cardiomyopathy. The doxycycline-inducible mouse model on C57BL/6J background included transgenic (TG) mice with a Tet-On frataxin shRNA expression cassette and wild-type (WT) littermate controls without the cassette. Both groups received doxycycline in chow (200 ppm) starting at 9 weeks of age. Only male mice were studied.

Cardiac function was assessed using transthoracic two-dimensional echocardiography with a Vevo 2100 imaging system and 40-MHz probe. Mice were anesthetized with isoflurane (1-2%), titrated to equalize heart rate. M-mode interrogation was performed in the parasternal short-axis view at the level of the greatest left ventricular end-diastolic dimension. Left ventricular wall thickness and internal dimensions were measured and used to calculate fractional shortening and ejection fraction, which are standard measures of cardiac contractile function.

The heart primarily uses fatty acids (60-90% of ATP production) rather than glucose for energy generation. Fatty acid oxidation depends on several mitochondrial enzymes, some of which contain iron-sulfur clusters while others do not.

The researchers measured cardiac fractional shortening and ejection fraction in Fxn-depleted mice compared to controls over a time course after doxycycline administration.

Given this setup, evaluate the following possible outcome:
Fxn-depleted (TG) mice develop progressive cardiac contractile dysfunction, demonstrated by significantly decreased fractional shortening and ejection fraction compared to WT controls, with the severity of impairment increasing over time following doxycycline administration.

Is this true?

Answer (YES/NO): NO